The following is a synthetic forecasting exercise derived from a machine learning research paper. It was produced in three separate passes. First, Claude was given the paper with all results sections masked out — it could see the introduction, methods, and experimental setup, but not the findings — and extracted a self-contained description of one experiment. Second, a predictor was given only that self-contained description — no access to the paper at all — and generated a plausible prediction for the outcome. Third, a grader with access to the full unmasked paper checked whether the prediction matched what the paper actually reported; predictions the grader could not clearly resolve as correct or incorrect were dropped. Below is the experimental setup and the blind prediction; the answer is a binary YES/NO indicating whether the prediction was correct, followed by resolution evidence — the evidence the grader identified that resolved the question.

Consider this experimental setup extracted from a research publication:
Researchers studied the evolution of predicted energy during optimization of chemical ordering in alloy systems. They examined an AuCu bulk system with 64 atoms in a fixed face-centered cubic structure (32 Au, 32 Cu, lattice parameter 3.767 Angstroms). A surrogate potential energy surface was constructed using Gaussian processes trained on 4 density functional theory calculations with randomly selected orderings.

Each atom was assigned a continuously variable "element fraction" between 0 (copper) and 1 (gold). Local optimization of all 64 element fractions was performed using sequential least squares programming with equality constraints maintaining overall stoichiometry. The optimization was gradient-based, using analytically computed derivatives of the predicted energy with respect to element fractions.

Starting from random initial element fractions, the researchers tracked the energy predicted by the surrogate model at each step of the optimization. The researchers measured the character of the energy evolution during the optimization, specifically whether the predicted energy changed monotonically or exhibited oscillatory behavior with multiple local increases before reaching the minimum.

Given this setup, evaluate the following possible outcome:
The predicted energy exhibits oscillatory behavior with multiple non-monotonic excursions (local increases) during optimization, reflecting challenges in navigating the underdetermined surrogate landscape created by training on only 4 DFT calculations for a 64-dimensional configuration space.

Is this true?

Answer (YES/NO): NO